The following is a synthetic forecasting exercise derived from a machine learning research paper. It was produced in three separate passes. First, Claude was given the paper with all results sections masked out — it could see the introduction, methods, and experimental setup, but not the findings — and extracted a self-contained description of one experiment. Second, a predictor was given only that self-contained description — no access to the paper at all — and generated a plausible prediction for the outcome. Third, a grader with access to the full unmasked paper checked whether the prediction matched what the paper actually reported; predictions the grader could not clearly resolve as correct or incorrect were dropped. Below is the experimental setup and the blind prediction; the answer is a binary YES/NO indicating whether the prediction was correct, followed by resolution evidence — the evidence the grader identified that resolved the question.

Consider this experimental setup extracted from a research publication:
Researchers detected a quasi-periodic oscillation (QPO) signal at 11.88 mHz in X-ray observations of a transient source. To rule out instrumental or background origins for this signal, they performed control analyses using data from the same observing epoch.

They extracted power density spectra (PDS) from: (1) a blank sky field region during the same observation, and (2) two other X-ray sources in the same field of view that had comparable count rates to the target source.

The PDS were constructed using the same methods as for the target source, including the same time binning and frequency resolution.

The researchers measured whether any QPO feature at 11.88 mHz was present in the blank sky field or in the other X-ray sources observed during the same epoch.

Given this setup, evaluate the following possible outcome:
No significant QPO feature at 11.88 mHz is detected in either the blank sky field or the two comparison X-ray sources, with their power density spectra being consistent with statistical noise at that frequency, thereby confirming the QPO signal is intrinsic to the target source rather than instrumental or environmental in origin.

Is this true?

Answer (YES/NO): YES